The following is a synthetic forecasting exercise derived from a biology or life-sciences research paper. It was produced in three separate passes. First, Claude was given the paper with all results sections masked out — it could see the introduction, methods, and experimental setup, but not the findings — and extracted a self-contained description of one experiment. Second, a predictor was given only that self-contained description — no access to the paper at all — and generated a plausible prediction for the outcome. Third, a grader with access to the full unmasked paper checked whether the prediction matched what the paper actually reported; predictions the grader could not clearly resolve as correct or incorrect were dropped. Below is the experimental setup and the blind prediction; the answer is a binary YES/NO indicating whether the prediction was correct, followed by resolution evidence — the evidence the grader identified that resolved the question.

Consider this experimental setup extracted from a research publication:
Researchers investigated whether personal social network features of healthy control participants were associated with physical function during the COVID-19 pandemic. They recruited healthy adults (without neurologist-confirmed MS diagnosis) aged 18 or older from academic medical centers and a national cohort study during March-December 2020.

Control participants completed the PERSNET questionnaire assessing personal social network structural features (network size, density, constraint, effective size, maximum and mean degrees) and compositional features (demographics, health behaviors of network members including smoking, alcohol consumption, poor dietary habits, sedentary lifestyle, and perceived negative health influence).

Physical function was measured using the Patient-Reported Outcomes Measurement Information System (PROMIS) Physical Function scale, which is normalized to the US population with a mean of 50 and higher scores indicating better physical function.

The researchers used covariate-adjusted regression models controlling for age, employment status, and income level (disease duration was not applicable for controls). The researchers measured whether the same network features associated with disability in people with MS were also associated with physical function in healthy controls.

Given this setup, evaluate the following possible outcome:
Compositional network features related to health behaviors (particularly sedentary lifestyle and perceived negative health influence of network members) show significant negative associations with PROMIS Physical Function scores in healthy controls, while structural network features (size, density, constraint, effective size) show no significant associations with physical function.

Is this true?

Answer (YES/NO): NO